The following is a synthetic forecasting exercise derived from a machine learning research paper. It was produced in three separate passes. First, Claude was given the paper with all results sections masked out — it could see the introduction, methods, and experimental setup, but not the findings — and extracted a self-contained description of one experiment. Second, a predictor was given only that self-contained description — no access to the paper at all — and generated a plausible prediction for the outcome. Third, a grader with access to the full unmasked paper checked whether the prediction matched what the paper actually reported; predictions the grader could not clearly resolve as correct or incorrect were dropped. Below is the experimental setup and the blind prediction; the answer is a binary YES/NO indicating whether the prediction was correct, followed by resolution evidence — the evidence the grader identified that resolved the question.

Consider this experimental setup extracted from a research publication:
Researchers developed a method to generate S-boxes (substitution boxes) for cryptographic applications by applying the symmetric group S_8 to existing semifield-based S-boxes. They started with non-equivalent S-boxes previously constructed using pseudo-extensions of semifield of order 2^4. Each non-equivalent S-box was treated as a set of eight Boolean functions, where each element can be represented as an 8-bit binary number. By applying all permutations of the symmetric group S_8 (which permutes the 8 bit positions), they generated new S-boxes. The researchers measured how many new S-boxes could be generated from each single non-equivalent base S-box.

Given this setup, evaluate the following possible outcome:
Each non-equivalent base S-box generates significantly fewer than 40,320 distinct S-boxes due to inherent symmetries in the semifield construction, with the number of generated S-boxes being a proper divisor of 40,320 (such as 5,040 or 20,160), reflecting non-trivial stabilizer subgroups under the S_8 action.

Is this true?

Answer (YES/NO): NO